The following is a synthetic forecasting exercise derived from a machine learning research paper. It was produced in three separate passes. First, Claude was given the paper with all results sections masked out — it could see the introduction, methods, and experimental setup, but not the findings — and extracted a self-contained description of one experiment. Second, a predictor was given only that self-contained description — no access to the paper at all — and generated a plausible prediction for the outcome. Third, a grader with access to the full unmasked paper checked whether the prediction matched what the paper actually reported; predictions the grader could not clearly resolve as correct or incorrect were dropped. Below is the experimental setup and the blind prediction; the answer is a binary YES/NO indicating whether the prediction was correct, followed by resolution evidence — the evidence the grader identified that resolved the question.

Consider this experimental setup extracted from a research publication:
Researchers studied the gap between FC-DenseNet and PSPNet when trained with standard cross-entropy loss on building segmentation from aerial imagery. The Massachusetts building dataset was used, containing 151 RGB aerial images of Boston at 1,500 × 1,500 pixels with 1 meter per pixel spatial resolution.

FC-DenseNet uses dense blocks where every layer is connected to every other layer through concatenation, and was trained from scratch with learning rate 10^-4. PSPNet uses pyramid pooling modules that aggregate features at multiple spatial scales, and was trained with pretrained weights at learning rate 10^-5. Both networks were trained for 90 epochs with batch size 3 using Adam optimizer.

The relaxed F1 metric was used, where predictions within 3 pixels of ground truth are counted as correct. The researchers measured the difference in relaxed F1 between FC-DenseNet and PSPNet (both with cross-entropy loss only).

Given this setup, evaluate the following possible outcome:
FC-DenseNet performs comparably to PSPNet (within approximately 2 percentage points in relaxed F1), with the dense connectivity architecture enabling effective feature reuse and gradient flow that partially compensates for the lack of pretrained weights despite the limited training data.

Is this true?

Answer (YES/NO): NO